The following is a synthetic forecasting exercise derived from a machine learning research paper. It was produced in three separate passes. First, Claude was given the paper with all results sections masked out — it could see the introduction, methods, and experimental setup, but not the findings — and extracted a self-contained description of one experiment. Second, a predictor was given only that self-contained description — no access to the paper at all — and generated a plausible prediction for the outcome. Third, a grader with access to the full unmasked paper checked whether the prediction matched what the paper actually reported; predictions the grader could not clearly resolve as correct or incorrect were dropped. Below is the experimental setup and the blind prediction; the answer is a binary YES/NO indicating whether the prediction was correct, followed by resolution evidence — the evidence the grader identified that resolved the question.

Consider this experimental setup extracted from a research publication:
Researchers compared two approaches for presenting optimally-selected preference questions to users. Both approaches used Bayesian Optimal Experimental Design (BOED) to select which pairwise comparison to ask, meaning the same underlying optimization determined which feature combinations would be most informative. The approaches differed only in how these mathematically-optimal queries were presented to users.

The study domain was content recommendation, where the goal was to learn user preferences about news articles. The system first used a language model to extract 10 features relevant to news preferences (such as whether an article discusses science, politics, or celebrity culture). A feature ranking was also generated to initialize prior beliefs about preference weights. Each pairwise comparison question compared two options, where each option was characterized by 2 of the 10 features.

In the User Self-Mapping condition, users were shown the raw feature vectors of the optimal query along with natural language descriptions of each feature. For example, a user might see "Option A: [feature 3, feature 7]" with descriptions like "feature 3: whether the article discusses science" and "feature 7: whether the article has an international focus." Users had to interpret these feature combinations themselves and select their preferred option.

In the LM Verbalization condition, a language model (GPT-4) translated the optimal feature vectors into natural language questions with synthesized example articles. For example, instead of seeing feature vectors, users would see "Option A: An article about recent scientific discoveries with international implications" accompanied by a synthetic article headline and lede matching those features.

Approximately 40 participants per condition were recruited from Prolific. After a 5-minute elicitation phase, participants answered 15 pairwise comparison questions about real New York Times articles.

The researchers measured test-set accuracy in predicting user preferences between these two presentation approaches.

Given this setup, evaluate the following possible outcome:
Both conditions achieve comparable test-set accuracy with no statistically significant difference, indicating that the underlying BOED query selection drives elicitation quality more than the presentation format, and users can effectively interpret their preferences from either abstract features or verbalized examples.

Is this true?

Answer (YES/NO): NO